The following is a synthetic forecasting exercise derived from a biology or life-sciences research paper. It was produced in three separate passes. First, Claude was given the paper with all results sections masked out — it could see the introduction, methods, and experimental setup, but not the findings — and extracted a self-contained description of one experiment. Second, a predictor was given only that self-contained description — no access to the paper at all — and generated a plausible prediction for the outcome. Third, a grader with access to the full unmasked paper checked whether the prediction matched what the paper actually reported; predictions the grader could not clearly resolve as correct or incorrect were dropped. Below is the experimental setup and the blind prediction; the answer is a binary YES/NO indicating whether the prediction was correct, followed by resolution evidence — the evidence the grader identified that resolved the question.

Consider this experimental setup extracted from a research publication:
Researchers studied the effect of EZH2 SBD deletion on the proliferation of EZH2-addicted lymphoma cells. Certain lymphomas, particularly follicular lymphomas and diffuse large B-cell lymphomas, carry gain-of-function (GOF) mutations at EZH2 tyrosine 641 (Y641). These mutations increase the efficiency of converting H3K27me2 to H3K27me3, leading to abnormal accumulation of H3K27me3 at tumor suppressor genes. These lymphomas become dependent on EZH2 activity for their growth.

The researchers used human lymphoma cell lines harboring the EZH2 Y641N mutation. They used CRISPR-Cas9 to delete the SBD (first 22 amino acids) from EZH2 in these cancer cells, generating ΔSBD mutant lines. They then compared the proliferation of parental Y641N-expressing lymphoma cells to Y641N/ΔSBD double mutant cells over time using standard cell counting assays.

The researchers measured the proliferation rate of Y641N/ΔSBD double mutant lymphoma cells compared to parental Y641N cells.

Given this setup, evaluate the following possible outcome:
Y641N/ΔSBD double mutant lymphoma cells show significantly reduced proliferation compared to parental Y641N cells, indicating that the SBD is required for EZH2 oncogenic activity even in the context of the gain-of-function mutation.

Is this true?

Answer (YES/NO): YES